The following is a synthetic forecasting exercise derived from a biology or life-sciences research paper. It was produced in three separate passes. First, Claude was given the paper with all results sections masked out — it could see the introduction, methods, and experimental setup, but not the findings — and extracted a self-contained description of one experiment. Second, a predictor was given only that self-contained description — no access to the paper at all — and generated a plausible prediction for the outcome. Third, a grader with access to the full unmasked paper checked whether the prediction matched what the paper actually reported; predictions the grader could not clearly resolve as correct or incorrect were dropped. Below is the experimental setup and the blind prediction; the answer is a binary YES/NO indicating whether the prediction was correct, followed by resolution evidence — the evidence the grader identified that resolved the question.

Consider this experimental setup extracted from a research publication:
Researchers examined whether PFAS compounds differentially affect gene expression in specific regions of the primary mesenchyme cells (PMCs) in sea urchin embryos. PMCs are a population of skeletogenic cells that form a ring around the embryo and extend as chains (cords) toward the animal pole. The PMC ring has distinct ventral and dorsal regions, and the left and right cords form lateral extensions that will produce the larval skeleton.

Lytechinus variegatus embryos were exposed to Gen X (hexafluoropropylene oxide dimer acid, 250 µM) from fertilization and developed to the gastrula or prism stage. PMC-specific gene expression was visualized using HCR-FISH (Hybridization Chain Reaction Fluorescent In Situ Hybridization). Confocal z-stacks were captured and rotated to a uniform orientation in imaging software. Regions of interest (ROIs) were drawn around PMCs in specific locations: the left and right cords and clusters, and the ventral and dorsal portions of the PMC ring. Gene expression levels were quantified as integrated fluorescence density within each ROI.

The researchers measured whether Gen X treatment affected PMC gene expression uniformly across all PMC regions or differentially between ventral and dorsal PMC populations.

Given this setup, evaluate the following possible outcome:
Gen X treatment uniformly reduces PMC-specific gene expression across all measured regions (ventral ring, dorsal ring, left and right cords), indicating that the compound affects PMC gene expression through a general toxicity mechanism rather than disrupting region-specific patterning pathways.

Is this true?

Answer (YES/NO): NO